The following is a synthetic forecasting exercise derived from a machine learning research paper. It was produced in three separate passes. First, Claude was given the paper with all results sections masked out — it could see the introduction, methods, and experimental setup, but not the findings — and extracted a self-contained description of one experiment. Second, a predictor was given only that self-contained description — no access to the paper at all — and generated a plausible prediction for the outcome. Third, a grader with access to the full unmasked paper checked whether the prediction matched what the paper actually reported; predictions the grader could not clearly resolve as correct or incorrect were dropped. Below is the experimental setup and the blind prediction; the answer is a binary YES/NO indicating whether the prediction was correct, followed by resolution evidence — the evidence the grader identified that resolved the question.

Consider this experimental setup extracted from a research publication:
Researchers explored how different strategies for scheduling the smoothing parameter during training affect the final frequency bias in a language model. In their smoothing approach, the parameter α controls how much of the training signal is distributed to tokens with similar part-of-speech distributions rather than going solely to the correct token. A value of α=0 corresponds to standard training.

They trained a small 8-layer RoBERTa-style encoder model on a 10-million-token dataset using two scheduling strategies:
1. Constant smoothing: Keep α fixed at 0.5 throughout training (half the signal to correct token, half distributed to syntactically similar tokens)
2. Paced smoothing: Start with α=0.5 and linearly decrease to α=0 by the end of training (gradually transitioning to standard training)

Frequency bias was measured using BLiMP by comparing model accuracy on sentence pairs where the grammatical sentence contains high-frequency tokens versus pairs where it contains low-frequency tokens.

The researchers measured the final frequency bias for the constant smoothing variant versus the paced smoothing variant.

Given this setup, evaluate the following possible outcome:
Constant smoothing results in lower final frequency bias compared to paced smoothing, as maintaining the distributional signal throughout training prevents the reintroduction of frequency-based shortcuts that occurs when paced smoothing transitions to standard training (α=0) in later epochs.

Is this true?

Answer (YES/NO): YES